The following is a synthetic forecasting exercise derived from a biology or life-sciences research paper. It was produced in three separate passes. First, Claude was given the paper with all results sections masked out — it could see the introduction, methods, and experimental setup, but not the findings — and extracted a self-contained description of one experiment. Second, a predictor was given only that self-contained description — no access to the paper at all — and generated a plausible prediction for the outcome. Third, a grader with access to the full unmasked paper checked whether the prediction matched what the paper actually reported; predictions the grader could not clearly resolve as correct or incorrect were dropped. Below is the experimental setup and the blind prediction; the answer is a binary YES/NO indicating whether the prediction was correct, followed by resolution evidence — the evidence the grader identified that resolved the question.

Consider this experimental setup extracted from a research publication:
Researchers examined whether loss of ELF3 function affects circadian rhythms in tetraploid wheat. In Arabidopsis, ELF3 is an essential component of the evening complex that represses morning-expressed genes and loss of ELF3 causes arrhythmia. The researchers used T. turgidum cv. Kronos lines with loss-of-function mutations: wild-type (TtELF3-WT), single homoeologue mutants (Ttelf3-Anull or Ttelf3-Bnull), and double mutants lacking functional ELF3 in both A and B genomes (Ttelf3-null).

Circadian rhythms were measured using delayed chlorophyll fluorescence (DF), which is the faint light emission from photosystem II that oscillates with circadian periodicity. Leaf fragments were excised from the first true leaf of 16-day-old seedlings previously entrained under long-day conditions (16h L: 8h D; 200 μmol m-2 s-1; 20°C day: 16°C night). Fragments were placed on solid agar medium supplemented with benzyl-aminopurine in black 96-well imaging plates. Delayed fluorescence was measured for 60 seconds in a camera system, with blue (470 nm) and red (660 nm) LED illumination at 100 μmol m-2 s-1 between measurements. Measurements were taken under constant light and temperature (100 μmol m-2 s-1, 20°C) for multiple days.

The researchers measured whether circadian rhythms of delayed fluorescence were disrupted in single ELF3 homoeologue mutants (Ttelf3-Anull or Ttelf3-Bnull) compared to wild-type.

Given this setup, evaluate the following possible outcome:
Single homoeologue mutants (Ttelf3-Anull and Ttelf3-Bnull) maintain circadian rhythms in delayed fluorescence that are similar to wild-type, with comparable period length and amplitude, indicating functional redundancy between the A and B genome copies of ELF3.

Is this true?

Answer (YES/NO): YES